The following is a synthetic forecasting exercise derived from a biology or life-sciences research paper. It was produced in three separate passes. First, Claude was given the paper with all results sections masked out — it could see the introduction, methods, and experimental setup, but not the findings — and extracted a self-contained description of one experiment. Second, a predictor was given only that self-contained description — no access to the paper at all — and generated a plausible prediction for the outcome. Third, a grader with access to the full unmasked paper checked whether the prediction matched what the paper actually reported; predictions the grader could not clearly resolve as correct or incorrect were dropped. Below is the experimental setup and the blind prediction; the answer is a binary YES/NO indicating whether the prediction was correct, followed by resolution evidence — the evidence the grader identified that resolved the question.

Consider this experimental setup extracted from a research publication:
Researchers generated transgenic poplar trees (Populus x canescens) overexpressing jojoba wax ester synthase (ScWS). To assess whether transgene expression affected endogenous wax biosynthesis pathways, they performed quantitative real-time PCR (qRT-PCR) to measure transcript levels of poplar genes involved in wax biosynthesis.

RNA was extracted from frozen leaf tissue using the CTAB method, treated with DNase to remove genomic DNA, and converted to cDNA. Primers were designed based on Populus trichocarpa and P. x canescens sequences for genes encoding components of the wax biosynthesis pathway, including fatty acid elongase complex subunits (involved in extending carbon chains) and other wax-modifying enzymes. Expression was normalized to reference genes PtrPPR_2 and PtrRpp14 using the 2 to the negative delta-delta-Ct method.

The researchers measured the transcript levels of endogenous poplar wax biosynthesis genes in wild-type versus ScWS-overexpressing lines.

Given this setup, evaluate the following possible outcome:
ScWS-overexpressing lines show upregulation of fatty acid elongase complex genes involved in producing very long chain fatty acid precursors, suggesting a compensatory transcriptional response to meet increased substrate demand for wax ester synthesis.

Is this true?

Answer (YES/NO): NO